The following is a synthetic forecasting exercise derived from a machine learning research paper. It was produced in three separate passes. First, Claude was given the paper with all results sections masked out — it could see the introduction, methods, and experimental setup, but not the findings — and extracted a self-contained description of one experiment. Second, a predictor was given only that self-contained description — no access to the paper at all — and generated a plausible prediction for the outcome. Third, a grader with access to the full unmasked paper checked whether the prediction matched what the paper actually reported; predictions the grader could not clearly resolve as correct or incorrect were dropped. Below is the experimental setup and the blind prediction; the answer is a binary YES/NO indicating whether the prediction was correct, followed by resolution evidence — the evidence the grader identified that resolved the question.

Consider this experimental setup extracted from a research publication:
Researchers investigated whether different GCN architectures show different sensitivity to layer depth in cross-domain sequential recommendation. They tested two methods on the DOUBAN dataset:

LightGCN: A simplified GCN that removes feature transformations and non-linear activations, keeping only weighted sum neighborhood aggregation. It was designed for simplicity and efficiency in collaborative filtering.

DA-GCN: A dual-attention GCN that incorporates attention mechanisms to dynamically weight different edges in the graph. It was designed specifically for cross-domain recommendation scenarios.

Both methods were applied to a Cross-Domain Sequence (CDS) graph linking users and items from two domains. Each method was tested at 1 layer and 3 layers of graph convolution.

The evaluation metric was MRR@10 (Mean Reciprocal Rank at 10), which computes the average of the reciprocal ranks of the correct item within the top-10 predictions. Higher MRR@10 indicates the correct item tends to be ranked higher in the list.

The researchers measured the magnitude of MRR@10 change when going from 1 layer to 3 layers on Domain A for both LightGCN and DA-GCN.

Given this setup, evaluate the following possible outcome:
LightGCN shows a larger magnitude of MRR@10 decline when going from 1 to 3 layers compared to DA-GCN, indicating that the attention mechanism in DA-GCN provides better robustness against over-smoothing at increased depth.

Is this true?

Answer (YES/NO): NO